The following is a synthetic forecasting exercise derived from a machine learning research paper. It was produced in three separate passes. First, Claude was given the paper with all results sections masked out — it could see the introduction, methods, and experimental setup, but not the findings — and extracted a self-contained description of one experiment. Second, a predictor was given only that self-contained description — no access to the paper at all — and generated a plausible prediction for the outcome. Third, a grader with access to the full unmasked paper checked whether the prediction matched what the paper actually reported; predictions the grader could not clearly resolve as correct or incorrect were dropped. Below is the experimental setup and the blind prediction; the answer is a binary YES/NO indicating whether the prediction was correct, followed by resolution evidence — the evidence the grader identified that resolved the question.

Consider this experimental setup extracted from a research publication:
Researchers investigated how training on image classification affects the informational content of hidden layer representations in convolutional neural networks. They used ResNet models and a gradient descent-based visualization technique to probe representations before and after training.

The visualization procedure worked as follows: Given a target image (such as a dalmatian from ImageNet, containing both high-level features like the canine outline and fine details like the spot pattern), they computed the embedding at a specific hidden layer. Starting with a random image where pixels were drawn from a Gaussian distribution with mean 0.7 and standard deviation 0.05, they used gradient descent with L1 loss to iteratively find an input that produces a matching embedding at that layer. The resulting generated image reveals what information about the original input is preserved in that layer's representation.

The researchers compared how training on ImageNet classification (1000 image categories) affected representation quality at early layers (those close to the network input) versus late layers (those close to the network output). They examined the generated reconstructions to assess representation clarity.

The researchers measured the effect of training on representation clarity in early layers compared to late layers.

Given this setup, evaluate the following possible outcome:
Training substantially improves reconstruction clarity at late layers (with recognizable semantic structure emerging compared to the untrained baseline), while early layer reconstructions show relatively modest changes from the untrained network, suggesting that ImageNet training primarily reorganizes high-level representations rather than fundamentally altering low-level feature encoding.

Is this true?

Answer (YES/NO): NO